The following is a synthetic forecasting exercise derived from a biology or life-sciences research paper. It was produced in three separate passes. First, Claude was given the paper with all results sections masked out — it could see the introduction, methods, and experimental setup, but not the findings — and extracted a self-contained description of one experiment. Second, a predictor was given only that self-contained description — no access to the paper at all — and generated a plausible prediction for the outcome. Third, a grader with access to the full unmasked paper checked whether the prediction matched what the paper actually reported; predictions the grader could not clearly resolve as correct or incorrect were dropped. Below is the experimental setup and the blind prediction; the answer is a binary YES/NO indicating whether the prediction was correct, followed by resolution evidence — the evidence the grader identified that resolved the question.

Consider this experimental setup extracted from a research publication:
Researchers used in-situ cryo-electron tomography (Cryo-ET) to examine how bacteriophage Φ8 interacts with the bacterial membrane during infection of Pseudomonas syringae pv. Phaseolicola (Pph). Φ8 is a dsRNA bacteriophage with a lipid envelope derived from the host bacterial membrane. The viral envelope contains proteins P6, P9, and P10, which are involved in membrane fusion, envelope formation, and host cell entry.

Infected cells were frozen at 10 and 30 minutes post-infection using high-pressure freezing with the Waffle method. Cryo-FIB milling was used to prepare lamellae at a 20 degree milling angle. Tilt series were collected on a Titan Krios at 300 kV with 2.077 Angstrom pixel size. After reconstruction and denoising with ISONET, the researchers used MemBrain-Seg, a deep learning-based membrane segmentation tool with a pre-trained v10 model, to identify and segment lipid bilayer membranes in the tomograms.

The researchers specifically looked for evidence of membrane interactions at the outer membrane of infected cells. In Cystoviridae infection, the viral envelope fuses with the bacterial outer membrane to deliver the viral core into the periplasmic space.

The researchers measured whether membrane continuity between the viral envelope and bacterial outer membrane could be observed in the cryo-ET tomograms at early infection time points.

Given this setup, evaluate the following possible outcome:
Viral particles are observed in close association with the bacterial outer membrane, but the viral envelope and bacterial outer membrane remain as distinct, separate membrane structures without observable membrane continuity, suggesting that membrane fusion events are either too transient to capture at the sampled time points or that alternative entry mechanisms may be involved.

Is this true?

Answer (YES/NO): YES